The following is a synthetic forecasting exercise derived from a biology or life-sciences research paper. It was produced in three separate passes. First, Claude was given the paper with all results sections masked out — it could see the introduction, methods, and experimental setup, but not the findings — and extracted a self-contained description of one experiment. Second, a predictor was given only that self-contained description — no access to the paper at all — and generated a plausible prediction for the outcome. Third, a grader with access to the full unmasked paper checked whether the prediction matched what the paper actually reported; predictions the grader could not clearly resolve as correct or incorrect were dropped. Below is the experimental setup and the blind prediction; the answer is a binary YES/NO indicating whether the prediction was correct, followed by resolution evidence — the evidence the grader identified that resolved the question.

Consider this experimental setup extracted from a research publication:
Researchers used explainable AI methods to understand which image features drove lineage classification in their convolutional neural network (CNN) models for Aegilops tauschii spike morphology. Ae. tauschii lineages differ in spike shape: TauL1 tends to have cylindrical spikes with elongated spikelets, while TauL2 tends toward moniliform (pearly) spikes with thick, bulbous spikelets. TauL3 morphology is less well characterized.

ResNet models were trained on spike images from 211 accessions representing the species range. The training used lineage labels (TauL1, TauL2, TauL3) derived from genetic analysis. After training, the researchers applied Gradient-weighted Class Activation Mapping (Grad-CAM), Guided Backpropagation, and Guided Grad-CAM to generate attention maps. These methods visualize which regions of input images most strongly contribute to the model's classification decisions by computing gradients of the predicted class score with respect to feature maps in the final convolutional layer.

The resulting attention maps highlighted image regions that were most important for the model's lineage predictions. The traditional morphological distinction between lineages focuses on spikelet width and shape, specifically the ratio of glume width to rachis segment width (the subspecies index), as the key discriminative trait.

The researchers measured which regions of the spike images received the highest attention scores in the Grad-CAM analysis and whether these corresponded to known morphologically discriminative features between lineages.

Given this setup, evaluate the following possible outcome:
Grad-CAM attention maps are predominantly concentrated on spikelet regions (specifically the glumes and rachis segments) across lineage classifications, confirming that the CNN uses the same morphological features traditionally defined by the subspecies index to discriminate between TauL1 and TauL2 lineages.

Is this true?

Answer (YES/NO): NO